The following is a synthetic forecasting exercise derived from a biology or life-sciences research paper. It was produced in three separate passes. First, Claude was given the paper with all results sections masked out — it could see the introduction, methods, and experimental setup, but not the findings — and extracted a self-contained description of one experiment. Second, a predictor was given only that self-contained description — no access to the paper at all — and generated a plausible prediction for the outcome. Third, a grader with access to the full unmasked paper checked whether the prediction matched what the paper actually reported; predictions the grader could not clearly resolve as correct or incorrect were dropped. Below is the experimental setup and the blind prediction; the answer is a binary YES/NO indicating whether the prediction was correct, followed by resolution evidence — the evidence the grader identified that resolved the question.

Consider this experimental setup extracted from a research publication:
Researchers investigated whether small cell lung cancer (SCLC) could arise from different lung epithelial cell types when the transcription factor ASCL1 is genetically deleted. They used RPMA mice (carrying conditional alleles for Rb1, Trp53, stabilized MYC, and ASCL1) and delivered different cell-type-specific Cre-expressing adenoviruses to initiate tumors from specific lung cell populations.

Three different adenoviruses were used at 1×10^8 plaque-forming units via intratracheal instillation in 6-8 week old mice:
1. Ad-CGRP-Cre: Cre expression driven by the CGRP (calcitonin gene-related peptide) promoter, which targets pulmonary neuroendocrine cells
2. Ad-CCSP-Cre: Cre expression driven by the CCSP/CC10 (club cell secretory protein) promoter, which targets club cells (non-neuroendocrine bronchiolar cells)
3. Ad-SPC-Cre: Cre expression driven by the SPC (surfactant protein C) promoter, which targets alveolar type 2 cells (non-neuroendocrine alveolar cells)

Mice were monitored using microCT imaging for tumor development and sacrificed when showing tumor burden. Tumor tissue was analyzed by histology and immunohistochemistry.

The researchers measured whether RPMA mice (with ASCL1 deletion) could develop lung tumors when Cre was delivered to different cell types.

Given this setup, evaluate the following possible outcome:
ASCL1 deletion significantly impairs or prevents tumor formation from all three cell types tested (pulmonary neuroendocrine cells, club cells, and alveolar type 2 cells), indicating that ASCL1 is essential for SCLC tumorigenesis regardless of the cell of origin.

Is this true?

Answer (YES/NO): NO